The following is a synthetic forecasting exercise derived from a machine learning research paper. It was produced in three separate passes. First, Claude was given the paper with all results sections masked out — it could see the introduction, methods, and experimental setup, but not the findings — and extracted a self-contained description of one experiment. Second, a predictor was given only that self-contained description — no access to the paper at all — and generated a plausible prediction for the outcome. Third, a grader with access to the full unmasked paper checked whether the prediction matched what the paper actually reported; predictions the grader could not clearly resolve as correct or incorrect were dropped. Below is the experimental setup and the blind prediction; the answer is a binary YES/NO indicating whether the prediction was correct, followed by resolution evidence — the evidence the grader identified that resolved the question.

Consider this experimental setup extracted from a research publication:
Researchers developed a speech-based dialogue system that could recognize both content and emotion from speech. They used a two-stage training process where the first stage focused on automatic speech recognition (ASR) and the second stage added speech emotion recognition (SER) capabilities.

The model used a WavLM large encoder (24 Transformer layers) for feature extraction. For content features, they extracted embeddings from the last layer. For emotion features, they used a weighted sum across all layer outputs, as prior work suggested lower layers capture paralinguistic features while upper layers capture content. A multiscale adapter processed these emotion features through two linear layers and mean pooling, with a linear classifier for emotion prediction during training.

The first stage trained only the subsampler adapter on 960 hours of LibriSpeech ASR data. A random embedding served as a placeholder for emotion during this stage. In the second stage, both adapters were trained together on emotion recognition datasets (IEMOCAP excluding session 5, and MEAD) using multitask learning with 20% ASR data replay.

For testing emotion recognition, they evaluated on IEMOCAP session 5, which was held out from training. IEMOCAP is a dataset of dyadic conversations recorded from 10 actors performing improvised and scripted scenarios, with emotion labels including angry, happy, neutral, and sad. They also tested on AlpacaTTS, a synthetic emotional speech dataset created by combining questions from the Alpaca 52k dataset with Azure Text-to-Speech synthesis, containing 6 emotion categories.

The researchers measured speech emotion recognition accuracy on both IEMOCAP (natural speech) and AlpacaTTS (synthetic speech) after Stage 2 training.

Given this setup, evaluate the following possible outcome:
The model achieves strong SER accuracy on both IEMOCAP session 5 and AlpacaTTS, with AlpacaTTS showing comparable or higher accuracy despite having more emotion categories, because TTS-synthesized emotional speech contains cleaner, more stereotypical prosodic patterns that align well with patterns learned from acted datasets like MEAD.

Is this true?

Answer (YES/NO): NO